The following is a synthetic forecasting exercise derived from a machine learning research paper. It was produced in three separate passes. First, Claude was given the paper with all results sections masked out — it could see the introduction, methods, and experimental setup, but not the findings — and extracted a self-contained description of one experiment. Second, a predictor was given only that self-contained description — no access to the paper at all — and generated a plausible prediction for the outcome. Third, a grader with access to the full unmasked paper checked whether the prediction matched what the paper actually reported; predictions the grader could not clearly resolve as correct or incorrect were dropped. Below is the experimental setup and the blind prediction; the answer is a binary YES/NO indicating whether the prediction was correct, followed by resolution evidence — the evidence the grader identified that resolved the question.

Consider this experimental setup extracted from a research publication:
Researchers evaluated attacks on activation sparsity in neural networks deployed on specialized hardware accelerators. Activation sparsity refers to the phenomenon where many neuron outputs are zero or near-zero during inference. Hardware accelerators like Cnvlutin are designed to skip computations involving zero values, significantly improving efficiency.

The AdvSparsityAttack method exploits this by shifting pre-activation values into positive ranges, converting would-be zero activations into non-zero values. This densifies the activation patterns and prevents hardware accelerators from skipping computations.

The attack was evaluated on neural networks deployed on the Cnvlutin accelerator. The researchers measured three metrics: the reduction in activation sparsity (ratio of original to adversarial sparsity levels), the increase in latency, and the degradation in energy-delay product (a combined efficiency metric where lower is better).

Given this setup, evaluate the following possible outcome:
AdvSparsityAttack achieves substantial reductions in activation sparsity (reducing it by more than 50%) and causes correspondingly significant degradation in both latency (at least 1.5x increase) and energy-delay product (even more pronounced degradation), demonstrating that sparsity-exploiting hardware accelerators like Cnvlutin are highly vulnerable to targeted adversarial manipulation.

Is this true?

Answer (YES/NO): NO